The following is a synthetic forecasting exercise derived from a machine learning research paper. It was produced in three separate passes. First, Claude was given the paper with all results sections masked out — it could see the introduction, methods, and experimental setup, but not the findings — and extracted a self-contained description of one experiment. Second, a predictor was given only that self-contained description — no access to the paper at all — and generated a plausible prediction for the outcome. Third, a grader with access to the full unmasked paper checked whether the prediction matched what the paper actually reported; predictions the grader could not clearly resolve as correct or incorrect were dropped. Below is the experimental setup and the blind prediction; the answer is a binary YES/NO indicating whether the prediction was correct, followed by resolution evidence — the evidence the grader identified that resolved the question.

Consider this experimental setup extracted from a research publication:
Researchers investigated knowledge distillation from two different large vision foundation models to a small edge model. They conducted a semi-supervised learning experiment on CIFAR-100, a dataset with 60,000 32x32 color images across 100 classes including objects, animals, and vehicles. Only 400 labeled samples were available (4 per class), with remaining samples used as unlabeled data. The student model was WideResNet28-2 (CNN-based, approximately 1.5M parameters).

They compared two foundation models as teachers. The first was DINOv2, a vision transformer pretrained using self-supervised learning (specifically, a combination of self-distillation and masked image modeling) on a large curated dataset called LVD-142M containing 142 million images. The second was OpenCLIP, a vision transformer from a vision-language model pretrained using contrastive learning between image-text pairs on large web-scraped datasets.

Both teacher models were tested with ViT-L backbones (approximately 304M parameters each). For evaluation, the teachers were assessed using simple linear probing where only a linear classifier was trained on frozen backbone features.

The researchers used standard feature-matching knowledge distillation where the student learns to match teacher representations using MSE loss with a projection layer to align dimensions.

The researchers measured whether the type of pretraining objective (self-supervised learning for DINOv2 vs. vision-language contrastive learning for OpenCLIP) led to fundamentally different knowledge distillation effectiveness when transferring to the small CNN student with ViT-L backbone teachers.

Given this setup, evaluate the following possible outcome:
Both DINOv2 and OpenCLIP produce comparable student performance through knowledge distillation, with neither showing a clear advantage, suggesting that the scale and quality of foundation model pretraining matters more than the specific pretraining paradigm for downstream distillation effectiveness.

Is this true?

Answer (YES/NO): NO